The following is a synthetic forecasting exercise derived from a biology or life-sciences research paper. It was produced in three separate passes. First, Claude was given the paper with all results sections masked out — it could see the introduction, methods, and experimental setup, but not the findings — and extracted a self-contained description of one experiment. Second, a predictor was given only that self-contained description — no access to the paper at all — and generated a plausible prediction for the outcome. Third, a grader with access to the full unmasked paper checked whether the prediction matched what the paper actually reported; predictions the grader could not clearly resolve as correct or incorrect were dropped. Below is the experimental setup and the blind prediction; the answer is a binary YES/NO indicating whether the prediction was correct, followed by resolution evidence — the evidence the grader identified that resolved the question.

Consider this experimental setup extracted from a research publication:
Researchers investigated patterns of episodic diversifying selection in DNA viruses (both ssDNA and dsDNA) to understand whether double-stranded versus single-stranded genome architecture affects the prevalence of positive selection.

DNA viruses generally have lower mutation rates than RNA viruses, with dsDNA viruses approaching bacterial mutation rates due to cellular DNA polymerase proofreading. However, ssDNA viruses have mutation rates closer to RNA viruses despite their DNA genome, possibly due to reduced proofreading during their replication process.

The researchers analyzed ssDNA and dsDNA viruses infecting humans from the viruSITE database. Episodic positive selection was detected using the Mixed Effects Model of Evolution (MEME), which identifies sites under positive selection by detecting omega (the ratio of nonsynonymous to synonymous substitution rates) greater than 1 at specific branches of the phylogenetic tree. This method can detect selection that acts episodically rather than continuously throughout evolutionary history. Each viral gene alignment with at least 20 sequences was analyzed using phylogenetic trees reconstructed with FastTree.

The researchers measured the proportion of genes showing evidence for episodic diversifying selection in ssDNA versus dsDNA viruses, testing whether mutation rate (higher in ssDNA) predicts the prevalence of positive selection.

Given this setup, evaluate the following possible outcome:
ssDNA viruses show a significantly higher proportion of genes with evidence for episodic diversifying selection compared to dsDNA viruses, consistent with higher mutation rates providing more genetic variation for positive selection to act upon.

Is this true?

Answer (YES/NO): YES